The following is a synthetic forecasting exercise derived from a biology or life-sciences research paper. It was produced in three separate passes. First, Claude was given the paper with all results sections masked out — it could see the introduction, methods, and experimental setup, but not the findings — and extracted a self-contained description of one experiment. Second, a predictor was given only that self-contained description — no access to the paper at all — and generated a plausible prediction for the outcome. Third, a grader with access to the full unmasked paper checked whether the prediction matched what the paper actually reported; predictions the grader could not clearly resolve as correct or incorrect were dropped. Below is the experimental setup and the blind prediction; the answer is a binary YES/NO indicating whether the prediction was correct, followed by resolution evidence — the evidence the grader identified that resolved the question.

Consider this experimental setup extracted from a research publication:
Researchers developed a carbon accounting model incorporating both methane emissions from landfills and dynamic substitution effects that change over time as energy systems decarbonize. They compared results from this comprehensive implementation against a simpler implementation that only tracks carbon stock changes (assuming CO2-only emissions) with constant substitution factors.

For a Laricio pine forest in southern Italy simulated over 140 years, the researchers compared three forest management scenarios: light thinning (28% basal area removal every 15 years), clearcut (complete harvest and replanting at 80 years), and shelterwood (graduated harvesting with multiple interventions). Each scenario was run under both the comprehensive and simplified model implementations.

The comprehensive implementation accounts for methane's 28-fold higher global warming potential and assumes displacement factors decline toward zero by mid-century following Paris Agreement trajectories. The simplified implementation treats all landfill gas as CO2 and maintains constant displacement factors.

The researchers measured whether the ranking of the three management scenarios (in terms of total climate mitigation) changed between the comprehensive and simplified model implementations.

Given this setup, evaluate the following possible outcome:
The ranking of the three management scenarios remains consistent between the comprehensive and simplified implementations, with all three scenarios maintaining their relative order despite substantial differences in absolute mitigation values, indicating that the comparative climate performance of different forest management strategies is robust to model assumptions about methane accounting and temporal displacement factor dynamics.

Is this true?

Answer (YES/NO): YES